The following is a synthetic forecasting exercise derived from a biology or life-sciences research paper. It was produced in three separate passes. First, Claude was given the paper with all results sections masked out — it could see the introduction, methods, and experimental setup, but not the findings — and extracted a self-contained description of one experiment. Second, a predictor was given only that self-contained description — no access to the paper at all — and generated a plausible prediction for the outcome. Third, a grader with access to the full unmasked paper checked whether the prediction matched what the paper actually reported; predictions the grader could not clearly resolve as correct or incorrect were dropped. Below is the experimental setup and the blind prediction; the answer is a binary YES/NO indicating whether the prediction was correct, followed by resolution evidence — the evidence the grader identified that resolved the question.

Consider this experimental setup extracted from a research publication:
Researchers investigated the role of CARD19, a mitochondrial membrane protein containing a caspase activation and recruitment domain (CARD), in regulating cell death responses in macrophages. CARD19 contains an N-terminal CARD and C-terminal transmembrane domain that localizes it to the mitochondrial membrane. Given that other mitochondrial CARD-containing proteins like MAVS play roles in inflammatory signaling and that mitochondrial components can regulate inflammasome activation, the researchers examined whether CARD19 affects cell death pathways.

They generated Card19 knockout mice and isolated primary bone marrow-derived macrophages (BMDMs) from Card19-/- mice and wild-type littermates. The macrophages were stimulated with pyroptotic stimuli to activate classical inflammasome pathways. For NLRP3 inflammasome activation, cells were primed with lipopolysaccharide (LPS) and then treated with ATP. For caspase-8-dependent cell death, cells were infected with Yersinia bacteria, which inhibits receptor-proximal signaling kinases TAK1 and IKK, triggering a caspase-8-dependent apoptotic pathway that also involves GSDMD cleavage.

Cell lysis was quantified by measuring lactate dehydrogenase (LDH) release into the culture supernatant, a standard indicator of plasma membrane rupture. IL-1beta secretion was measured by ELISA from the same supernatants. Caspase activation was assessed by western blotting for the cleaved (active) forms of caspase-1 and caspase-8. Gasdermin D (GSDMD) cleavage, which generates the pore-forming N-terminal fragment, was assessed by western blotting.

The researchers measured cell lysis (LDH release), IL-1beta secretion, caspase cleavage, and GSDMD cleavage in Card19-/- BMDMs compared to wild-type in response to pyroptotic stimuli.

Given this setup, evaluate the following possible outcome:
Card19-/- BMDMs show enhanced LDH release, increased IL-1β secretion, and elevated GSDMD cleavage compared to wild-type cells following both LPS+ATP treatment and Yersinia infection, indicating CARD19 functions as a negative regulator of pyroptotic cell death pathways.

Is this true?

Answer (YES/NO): NO